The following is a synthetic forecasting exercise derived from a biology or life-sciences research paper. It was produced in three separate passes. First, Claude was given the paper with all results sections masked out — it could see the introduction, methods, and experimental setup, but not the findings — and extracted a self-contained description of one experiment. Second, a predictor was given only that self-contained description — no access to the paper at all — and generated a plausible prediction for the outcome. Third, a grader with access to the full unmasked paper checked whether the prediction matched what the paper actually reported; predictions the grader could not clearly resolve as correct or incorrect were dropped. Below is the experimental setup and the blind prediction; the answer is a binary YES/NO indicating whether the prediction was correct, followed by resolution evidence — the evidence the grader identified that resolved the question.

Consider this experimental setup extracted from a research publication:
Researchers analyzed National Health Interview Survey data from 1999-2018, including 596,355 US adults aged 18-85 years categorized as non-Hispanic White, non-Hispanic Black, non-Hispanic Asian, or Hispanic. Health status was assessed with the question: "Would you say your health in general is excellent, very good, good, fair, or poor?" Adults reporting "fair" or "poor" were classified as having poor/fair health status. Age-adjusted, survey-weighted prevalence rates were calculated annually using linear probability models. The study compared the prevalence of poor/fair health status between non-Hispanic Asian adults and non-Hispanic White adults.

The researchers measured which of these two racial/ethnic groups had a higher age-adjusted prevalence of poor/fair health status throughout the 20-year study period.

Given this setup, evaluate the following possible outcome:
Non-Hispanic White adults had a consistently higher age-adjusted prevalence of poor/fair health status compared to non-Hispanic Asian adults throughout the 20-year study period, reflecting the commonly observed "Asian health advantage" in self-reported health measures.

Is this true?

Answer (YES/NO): NO